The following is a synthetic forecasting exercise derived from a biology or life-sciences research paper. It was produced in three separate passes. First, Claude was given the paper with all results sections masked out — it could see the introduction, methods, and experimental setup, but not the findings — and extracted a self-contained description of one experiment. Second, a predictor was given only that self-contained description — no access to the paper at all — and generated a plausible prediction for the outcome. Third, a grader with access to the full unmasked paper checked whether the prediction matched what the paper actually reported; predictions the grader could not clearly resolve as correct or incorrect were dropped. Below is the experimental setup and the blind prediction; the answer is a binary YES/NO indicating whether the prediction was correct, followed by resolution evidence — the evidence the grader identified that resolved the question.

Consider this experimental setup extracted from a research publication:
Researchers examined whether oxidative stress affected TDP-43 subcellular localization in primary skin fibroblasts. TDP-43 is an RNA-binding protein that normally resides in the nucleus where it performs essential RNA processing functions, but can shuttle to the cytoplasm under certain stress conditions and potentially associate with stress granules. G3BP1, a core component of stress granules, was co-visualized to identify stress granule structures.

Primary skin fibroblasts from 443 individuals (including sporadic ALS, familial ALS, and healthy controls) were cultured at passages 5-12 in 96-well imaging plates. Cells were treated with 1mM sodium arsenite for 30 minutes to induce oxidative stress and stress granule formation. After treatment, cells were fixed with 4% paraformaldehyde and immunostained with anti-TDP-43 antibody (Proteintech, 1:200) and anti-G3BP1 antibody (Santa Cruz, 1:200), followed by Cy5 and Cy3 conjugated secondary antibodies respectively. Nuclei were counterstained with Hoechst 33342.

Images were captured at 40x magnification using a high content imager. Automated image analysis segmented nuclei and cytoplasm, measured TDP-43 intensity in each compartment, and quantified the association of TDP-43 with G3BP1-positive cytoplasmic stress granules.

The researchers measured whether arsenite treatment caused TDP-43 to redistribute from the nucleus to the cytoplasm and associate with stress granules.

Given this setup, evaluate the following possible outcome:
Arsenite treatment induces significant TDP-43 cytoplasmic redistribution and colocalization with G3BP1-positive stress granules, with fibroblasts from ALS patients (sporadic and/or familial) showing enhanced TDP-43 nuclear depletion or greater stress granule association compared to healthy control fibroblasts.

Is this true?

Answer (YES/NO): NO